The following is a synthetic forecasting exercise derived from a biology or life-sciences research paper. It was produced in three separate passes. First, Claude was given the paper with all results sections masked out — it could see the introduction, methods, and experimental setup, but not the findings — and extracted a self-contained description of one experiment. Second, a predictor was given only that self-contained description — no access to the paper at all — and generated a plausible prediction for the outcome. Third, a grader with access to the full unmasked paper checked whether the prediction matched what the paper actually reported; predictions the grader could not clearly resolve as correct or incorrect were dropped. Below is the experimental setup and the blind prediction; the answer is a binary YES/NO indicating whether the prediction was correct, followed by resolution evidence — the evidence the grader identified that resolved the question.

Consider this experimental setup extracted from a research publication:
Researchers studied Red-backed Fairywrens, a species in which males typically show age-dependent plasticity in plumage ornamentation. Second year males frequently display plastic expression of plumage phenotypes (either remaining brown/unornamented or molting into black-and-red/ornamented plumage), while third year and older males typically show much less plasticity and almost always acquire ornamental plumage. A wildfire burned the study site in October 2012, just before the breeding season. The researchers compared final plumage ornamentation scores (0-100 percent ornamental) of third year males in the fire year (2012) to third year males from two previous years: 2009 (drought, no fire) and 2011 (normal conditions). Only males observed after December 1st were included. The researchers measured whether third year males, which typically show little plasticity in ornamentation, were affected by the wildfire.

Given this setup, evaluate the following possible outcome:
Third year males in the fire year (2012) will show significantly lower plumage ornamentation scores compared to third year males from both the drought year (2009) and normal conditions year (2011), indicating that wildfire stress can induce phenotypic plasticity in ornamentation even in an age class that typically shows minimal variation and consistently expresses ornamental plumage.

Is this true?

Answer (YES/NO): YES